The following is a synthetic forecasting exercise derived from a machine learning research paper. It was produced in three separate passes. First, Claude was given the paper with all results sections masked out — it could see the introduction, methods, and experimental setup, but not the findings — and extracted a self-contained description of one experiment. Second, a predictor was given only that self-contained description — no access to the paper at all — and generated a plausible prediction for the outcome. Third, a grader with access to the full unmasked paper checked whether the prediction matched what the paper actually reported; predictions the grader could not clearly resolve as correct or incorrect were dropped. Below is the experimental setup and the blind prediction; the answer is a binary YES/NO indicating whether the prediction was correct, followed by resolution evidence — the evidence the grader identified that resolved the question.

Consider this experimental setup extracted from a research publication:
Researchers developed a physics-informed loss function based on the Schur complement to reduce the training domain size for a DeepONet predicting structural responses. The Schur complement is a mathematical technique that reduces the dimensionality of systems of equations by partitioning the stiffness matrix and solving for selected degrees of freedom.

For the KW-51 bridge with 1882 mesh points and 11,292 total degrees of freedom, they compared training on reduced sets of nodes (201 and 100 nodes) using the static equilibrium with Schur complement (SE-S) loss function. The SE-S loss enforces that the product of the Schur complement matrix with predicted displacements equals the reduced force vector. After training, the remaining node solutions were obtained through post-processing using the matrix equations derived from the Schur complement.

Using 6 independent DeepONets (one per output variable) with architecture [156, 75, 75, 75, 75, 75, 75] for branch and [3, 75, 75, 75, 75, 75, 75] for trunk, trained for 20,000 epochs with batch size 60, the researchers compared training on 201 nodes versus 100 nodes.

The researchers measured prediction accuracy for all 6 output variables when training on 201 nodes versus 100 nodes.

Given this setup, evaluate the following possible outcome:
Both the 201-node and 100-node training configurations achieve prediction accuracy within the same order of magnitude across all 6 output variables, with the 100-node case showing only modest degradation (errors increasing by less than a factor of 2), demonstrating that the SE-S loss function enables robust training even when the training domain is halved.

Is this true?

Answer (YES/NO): NO